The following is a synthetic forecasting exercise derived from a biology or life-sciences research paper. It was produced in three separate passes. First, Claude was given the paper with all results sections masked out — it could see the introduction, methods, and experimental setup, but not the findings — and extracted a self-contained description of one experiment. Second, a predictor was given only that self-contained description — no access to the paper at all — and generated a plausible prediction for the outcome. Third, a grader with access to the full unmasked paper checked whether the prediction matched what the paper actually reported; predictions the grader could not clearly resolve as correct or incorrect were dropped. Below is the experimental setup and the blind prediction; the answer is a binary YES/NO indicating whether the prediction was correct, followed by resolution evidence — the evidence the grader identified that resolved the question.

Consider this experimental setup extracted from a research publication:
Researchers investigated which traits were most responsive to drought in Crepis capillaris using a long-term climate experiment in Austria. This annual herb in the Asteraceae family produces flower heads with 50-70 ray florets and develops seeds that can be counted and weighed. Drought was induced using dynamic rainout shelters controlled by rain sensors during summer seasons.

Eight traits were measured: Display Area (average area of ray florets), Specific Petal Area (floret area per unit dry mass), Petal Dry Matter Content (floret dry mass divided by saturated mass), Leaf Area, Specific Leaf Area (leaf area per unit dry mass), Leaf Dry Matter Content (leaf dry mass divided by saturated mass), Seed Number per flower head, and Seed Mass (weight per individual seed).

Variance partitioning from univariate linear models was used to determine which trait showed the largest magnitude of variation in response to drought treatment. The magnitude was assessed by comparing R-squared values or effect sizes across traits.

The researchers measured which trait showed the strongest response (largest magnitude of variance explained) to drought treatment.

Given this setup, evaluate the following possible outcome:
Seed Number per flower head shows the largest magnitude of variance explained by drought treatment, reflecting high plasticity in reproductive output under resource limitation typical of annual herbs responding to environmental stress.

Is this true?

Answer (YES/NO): YES